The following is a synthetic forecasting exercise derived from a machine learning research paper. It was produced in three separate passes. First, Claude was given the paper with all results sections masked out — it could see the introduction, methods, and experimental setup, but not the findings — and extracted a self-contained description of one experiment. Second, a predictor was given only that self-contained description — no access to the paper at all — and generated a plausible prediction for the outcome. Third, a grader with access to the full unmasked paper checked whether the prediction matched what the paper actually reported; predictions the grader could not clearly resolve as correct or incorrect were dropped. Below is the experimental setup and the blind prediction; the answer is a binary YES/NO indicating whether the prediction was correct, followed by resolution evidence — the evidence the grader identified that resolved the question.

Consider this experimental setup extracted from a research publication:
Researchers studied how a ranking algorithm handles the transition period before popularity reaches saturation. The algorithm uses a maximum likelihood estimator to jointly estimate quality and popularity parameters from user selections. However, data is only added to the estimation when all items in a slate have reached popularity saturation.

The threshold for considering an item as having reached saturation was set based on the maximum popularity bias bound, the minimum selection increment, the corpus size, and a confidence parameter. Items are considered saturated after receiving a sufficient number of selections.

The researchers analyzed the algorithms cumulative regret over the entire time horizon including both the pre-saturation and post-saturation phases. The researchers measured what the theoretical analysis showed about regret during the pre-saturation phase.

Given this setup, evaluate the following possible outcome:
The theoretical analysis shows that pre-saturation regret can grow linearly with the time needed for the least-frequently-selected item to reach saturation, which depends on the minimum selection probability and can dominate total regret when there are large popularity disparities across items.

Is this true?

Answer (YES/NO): NO